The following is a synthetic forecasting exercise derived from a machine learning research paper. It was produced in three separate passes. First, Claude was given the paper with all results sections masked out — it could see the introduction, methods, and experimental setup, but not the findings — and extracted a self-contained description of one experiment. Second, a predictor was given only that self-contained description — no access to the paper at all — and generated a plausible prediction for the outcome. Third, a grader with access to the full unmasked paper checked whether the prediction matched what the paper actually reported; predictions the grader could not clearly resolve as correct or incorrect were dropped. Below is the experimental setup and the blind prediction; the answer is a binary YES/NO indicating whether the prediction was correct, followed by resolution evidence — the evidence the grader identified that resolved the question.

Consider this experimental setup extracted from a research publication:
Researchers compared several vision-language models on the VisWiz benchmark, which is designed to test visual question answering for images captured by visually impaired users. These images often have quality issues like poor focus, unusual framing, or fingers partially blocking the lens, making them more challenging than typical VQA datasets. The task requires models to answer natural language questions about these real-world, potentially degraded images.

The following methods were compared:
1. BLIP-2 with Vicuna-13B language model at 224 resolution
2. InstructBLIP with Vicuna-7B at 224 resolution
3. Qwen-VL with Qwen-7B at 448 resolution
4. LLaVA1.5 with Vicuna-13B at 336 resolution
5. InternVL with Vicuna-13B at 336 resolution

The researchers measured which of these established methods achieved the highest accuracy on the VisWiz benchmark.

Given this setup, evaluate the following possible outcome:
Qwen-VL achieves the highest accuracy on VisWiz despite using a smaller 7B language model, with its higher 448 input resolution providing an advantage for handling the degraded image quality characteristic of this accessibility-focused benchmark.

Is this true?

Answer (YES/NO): NO